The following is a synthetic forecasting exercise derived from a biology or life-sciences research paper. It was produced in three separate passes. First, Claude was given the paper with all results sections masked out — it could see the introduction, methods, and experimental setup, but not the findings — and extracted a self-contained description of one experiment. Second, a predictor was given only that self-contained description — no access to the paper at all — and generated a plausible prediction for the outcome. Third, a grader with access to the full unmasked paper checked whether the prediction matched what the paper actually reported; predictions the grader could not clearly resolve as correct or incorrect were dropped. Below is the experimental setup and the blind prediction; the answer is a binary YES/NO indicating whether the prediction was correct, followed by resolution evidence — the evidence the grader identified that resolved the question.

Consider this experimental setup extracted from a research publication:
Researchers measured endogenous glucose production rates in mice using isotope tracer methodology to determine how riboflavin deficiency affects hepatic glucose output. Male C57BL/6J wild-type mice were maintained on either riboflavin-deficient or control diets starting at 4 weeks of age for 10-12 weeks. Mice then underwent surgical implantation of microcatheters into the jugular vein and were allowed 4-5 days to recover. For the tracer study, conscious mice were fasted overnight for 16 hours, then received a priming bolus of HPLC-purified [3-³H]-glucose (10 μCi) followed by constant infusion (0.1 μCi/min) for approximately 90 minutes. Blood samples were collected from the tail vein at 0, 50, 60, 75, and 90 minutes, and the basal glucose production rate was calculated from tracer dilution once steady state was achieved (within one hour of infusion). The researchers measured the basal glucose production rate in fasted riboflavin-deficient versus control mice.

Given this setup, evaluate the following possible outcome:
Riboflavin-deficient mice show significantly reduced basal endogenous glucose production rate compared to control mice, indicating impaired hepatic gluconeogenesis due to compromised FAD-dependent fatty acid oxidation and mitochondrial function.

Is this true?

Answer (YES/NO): YES